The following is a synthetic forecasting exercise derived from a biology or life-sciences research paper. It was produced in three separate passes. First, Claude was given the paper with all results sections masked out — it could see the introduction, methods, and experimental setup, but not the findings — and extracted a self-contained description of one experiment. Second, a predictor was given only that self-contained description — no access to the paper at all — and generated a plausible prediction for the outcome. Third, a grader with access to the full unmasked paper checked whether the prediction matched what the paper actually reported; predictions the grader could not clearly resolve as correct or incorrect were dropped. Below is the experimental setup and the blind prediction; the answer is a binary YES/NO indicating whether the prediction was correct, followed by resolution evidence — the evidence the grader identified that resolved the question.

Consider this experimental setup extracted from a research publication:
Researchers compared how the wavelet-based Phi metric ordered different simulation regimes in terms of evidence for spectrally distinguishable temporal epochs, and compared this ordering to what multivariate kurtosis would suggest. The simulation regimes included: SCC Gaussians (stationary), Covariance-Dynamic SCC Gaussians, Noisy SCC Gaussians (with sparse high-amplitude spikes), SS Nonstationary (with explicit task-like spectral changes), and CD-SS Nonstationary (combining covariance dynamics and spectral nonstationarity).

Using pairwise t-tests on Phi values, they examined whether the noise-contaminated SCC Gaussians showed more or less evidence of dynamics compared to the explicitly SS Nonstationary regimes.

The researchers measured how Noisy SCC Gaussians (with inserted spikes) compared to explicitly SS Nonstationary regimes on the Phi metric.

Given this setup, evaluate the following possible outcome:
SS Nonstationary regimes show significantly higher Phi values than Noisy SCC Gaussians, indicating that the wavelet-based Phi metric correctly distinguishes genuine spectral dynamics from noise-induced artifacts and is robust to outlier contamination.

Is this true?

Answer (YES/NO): YES